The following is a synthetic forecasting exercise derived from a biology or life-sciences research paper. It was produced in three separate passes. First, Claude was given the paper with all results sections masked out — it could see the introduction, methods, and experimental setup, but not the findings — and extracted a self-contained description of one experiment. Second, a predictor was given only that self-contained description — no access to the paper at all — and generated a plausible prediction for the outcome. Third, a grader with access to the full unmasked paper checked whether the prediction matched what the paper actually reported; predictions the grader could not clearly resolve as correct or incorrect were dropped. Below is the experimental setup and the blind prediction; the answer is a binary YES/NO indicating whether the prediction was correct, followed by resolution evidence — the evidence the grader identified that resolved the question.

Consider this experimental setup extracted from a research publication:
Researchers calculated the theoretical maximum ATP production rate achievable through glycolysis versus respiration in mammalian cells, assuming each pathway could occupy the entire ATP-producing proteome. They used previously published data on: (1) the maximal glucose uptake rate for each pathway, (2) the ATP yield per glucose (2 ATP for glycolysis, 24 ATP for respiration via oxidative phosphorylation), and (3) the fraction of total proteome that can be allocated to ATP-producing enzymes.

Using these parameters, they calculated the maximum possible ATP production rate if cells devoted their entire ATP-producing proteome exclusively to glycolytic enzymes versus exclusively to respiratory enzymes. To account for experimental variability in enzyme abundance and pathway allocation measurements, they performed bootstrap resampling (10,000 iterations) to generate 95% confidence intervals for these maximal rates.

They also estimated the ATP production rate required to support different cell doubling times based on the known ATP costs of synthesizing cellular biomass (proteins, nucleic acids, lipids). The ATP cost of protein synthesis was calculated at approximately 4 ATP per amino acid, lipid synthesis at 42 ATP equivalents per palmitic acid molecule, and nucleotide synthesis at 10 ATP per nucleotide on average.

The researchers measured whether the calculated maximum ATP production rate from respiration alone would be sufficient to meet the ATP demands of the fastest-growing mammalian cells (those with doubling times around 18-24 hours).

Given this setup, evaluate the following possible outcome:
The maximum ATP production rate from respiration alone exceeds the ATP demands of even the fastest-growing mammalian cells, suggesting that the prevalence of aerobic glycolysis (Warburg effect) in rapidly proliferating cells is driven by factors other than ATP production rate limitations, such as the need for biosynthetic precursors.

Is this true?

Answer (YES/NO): NO